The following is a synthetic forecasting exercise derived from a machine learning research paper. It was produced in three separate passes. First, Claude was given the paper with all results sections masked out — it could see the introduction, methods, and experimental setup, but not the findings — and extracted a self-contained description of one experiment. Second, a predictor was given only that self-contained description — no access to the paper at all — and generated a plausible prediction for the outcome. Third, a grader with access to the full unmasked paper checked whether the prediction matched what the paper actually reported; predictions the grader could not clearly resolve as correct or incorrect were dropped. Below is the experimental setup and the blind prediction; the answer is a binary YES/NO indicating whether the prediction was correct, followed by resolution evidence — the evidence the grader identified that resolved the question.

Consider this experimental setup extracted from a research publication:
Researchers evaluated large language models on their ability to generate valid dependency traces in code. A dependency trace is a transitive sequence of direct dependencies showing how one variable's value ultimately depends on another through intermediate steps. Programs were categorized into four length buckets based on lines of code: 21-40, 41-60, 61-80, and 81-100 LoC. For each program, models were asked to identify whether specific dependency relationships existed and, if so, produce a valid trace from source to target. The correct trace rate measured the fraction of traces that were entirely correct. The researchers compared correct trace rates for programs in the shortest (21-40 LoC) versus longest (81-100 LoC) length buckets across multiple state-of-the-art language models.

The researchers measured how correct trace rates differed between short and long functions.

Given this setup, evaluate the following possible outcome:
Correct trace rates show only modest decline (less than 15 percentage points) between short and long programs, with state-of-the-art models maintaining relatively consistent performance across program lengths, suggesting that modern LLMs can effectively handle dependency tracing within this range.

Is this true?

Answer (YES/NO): NO